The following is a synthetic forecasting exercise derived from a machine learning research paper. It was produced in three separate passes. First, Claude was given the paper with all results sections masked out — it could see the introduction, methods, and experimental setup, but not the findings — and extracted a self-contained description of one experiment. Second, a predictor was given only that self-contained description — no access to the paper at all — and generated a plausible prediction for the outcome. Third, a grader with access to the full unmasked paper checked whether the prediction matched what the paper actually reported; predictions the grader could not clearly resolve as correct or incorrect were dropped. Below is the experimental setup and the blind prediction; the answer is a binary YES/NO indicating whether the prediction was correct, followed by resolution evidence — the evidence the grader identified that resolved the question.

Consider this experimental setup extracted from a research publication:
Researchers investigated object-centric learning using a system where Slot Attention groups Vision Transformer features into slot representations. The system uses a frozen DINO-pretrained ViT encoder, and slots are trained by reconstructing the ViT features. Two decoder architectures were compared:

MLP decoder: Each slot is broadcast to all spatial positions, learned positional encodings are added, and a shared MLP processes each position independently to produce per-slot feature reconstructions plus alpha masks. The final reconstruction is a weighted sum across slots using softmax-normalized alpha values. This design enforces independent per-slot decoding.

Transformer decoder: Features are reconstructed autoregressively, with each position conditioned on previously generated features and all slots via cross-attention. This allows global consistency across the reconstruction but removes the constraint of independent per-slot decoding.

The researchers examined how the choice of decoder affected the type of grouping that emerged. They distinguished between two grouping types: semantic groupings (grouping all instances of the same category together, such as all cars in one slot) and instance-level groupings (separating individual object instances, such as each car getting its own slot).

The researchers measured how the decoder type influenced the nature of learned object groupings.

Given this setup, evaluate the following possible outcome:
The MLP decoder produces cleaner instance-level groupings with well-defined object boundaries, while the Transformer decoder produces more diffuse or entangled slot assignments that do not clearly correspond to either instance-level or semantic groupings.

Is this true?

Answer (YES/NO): NO